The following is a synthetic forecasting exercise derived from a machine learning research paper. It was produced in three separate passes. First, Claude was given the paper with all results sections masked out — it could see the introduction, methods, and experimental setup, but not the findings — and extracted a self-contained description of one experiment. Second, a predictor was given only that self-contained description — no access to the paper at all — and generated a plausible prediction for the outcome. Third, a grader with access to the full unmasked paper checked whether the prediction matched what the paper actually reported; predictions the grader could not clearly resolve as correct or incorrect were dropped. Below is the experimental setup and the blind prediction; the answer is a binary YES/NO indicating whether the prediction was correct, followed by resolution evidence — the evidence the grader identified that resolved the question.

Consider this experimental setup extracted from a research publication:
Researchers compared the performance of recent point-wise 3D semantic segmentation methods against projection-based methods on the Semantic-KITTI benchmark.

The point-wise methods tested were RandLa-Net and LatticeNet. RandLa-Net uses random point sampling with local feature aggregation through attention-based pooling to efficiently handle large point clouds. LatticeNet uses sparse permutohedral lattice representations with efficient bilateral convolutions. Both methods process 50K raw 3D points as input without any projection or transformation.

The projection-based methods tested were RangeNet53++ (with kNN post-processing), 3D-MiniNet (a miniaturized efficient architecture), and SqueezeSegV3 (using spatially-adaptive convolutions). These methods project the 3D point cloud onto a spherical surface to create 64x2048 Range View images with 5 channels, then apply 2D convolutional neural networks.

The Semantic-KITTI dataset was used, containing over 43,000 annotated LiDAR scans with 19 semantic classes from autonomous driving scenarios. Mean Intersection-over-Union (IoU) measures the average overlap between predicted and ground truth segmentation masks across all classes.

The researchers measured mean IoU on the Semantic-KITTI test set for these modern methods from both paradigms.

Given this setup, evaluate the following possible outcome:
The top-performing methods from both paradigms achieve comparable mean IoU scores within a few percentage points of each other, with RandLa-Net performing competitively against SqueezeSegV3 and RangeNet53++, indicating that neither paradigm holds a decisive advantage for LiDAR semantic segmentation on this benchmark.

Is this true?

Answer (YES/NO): NO